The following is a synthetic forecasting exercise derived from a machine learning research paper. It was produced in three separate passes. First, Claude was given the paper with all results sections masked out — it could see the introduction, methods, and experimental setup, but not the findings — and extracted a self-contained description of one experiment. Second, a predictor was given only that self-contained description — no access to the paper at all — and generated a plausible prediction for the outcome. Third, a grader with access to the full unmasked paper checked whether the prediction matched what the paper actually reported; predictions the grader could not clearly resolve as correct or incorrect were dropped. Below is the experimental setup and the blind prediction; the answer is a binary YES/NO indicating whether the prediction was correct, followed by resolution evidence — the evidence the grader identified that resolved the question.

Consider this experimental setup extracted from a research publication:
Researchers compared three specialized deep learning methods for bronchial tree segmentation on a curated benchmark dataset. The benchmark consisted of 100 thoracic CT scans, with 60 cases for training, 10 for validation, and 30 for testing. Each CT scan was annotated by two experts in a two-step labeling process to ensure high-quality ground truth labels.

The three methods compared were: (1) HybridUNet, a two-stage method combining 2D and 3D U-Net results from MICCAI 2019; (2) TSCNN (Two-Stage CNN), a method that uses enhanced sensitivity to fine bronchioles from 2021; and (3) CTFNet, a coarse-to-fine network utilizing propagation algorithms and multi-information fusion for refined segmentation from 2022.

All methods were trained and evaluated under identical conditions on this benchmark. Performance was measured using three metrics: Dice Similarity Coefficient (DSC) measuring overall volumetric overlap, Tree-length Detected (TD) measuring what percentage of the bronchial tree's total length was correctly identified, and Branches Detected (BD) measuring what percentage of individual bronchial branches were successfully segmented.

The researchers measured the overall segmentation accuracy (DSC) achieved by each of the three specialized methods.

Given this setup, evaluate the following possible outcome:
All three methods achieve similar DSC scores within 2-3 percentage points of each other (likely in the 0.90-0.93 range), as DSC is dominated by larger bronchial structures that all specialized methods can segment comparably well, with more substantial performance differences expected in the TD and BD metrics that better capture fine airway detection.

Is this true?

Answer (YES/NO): NO